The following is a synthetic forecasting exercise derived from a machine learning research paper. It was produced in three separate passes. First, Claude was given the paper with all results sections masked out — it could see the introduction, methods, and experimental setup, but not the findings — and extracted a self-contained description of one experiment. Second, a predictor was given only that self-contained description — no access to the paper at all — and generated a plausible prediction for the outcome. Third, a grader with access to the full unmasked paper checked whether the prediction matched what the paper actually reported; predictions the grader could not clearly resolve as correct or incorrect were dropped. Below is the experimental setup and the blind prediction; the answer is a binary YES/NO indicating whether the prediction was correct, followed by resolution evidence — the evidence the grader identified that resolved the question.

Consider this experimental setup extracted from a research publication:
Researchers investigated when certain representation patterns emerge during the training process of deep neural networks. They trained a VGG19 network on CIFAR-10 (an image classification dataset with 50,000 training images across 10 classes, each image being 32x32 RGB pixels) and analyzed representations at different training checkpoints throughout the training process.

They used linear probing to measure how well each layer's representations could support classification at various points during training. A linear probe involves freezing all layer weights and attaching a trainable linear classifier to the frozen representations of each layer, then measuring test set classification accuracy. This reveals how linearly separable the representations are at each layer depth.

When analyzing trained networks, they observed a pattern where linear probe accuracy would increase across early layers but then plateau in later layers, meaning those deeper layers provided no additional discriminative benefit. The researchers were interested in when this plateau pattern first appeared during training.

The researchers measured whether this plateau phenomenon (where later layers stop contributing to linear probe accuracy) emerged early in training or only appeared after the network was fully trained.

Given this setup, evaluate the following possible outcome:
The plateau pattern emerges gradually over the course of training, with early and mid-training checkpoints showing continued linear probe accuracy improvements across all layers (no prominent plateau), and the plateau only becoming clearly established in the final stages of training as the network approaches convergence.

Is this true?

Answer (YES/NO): NO